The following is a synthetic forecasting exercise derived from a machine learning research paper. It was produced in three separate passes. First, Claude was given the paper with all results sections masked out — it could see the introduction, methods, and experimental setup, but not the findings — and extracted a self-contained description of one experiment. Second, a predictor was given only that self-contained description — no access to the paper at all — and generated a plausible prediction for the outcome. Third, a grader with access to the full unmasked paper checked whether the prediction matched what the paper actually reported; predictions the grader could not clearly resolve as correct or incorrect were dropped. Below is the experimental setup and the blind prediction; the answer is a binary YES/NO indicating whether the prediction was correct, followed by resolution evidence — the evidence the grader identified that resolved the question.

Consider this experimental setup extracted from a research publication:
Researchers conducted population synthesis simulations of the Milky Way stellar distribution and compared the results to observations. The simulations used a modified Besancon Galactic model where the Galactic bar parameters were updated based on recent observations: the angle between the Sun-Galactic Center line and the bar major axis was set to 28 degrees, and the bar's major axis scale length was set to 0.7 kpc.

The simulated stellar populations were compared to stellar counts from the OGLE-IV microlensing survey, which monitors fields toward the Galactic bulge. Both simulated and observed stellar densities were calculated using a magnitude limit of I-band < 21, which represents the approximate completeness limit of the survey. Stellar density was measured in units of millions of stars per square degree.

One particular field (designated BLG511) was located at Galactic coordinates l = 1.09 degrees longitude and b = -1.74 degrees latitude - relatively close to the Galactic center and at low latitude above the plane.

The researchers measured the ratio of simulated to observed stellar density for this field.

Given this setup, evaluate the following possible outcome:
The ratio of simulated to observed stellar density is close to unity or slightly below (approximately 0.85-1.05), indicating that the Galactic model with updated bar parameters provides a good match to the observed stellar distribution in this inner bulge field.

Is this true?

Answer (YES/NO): NO